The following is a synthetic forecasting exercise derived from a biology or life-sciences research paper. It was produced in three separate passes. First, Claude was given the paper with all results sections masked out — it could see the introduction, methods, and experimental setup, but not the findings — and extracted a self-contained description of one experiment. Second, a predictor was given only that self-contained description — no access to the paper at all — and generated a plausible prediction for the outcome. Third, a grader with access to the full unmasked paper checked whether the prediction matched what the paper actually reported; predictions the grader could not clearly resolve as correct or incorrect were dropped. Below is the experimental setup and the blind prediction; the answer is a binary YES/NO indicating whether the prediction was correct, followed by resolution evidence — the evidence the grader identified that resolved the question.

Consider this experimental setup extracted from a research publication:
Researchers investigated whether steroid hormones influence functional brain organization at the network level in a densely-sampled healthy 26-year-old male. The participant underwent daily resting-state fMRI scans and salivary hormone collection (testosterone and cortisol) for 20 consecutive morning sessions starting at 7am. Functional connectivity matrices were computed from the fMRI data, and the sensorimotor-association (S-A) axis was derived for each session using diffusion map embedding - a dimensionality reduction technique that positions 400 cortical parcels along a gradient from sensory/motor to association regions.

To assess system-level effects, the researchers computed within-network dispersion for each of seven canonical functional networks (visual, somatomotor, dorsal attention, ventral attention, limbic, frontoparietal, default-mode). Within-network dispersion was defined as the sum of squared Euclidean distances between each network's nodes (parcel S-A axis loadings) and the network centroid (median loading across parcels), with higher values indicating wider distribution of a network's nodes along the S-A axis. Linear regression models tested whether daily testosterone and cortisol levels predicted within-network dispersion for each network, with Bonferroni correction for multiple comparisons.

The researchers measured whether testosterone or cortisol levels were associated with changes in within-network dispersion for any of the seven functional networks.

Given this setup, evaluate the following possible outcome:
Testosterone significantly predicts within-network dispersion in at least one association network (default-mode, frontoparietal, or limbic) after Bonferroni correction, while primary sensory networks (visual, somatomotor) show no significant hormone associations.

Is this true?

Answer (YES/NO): NO